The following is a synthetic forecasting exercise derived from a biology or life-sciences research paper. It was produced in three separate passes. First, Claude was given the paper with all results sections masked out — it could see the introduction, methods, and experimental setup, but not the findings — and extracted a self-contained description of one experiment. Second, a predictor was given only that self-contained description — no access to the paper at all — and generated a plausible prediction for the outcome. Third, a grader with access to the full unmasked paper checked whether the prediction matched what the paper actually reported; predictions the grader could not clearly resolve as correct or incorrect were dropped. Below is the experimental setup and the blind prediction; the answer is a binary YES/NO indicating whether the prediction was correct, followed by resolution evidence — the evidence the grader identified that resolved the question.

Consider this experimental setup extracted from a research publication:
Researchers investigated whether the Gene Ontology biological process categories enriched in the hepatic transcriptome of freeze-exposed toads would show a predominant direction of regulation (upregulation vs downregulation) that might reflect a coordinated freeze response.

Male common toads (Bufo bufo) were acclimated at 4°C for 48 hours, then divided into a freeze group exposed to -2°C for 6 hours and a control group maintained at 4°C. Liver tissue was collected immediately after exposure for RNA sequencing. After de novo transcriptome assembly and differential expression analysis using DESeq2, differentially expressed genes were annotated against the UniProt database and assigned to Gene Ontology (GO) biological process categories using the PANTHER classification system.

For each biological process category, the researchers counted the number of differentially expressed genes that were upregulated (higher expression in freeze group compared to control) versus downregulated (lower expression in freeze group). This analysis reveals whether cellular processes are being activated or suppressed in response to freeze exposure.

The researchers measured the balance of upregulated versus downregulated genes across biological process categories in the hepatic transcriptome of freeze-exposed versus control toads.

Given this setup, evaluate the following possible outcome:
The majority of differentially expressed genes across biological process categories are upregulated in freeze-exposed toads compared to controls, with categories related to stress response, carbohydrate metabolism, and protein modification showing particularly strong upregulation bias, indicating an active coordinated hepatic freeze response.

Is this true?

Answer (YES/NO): NO